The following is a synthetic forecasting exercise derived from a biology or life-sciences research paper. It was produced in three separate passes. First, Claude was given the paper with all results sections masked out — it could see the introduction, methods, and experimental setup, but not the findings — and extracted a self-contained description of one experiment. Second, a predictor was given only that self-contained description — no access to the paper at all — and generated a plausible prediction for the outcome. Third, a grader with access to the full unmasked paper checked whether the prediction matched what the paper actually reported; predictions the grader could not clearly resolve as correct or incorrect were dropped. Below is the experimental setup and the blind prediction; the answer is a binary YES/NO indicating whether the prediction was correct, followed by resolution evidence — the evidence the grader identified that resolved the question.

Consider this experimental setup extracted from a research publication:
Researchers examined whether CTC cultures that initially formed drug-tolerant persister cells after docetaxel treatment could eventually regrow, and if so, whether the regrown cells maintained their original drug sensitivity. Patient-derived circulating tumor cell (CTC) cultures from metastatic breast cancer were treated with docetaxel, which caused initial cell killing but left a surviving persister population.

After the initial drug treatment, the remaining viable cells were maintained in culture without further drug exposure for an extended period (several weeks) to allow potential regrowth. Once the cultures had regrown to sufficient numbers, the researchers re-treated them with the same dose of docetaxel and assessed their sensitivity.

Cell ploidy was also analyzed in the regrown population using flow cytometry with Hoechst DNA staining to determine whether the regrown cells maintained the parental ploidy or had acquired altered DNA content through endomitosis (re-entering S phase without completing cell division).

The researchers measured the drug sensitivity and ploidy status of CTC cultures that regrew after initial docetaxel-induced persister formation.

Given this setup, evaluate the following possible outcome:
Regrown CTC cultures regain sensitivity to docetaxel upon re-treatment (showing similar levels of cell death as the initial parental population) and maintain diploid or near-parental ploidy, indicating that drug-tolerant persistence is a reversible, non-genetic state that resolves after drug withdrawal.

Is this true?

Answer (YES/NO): YES